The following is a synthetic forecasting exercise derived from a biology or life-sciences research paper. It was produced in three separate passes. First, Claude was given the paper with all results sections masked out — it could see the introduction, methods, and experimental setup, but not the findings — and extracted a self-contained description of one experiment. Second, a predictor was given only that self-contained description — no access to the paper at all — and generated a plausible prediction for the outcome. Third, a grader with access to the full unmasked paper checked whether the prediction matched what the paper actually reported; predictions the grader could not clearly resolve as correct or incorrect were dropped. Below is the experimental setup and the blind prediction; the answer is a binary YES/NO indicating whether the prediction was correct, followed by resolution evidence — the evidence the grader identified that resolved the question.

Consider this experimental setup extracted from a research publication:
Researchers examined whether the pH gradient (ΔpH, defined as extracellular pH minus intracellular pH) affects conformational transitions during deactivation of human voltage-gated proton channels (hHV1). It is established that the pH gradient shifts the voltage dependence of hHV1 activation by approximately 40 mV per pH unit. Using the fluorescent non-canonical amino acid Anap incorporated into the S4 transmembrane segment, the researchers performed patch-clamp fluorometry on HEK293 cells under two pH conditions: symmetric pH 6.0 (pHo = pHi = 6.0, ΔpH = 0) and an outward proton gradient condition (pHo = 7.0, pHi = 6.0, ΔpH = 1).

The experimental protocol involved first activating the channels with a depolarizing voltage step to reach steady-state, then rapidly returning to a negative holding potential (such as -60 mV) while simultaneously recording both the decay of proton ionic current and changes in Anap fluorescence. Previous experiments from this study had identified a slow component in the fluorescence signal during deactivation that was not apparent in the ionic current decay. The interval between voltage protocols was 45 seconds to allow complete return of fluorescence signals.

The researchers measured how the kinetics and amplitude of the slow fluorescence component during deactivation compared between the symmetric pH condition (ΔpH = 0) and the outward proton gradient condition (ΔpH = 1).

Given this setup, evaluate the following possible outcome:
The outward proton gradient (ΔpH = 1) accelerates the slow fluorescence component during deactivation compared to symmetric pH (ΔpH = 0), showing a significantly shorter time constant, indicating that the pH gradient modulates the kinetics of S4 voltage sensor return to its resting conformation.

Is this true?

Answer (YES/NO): NO